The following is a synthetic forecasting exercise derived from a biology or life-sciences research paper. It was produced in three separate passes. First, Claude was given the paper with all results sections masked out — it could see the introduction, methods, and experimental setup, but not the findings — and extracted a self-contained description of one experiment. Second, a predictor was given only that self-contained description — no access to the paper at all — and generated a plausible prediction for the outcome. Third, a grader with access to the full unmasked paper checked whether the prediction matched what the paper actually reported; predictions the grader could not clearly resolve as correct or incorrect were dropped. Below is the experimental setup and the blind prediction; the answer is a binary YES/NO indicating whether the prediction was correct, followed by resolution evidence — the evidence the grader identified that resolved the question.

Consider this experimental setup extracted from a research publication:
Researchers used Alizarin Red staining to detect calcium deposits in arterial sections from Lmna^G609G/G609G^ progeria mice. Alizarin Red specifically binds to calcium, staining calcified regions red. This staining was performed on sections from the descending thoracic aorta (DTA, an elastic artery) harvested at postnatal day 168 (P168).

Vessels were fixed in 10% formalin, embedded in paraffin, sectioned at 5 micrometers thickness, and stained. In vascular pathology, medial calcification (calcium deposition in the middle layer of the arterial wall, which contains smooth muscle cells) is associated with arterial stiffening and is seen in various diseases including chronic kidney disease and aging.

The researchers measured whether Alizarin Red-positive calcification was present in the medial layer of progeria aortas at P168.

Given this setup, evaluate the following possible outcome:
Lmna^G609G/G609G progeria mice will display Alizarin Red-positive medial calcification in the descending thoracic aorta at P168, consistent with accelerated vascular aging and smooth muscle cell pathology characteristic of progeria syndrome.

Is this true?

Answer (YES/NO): YES